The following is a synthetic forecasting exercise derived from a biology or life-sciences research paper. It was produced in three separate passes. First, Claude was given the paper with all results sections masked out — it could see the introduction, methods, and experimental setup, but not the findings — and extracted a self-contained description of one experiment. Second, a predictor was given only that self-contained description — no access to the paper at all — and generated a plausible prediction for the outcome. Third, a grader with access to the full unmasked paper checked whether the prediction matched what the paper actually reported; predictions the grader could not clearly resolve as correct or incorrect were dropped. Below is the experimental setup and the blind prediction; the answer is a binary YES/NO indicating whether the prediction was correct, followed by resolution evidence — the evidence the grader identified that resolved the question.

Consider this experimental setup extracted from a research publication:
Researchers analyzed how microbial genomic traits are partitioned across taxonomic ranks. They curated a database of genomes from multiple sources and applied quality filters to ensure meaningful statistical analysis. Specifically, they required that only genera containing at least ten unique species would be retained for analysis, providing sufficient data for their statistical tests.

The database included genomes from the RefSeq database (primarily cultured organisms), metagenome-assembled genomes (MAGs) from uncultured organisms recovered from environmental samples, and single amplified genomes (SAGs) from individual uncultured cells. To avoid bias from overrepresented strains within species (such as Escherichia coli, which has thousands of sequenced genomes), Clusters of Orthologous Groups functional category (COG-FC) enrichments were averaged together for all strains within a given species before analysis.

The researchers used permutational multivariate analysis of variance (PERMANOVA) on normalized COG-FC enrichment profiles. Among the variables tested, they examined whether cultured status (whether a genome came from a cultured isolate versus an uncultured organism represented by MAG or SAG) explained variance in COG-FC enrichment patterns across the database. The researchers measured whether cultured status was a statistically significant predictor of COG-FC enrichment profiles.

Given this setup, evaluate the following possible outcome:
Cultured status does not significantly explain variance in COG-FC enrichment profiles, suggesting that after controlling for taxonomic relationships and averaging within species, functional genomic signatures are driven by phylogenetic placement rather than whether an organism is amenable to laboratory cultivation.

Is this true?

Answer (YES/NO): NO